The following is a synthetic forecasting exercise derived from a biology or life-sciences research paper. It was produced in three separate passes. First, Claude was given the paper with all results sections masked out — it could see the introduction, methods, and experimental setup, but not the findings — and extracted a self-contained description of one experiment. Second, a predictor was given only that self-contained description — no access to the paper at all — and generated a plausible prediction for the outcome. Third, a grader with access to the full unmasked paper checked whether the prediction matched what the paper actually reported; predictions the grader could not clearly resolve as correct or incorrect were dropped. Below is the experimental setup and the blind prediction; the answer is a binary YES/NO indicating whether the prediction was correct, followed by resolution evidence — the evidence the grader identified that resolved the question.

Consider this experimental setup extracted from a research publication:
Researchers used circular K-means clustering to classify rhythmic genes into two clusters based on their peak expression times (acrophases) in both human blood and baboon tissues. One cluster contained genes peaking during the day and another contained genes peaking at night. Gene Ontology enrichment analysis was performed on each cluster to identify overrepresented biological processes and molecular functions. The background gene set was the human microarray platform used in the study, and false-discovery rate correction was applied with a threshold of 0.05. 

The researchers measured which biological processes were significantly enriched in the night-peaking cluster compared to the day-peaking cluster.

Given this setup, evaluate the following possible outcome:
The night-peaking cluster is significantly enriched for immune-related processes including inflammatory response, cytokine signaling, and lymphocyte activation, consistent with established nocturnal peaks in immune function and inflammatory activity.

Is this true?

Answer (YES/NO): NO